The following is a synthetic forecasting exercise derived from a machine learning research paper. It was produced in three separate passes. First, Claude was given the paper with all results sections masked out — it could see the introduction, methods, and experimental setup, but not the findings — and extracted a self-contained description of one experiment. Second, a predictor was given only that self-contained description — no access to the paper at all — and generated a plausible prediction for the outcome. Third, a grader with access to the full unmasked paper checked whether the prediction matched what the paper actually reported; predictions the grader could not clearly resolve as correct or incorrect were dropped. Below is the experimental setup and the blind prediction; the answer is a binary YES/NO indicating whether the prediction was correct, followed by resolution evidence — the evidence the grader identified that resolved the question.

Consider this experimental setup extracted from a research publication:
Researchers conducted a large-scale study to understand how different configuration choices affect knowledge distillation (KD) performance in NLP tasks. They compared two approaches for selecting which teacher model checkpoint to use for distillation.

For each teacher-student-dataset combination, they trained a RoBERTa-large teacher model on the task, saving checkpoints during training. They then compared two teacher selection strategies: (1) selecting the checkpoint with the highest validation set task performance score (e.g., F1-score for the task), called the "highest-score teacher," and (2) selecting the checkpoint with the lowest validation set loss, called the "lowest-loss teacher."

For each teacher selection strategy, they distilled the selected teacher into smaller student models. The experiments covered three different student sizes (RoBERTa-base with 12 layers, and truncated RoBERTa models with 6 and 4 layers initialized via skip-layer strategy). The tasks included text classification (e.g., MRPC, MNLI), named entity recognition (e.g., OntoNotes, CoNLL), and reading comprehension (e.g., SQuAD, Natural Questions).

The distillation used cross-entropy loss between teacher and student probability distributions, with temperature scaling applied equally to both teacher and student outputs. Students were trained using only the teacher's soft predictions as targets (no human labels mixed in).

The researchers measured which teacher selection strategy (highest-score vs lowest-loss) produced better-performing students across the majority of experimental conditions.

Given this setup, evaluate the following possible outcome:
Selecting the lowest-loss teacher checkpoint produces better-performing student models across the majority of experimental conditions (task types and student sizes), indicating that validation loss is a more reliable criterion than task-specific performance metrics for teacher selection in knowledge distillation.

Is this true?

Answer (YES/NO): YES